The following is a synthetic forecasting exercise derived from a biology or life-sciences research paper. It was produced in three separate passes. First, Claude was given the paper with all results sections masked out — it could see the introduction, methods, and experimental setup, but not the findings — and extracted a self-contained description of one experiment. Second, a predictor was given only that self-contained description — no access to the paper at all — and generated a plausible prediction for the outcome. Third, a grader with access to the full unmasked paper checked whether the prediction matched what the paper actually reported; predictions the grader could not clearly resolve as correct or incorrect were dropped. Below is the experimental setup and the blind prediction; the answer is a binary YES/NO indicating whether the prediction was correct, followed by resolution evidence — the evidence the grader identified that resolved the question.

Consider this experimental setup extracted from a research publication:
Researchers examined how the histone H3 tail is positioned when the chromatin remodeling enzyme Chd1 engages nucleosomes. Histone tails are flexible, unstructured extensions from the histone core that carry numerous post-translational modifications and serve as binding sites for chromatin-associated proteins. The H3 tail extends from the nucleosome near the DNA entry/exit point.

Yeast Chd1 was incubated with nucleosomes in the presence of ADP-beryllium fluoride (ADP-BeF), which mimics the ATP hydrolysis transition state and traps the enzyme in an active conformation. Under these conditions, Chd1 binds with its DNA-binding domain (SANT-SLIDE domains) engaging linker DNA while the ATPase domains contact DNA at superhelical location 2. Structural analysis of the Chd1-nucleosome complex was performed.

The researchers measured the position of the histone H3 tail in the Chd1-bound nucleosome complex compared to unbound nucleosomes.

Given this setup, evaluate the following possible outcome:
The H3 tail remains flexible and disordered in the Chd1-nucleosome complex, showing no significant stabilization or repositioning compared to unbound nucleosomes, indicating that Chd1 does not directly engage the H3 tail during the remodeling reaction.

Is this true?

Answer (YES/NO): NO